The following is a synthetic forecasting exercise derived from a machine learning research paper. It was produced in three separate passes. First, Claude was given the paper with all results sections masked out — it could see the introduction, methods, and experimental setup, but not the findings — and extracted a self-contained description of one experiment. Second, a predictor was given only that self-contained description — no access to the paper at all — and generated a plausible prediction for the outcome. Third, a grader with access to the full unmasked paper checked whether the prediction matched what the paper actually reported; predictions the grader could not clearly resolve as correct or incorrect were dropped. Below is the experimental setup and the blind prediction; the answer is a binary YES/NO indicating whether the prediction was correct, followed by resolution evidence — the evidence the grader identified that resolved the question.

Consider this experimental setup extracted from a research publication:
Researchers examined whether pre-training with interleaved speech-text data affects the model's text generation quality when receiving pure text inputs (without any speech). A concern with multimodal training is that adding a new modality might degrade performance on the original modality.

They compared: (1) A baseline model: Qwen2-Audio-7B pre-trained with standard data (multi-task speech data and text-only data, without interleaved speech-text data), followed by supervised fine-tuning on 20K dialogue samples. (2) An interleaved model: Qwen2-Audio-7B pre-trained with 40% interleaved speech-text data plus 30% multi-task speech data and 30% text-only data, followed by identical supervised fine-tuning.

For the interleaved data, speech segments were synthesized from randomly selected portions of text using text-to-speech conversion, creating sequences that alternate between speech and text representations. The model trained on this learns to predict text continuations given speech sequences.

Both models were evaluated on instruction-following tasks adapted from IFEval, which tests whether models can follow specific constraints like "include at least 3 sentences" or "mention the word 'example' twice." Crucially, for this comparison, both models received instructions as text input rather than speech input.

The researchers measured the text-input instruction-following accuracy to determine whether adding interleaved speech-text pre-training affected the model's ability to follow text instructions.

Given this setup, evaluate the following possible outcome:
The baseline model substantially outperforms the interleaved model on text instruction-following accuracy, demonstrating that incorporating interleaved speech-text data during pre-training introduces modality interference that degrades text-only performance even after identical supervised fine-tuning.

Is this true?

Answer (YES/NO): NO